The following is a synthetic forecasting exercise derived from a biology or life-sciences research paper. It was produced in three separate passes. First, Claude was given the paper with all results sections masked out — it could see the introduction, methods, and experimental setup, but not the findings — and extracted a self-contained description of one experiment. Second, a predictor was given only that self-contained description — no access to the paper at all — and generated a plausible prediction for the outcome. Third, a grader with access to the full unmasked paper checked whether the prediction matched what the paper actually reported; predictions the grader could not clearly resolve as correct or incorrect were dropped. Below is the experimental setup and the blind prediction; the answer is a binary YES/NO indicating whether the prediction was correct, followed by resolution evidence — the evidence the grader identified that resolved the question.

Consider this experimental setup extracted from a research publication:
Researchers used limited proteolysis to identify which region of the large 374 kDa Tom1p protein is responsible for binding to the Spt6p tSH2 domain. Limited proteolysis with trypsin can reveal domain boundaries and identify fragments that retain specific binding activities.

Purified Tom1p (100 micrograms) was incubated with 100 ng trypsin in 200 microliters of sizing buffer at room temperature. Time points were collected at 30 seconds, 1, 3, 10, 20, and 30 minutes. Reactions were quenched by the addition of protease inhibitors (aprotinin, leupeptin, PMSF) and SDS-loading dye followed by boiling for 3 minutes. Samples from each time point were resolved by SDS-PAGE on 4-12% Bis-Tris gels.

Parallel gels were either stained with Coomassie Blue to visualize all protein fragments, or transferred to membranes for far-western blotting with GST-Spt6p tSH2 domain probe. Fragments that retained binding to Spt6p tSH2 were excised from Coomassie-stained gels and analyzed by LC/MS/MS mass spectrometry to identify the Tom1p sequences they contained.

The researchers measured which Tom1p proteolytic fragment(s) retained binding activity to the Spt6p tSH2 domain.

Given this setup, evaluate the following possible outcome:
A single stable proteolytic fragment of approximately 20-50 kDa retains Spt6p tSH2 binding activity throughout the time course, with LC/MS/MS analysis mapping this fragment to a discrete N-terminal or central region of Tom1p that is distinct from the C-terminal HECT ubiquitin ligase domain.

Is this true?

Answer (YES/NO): NO